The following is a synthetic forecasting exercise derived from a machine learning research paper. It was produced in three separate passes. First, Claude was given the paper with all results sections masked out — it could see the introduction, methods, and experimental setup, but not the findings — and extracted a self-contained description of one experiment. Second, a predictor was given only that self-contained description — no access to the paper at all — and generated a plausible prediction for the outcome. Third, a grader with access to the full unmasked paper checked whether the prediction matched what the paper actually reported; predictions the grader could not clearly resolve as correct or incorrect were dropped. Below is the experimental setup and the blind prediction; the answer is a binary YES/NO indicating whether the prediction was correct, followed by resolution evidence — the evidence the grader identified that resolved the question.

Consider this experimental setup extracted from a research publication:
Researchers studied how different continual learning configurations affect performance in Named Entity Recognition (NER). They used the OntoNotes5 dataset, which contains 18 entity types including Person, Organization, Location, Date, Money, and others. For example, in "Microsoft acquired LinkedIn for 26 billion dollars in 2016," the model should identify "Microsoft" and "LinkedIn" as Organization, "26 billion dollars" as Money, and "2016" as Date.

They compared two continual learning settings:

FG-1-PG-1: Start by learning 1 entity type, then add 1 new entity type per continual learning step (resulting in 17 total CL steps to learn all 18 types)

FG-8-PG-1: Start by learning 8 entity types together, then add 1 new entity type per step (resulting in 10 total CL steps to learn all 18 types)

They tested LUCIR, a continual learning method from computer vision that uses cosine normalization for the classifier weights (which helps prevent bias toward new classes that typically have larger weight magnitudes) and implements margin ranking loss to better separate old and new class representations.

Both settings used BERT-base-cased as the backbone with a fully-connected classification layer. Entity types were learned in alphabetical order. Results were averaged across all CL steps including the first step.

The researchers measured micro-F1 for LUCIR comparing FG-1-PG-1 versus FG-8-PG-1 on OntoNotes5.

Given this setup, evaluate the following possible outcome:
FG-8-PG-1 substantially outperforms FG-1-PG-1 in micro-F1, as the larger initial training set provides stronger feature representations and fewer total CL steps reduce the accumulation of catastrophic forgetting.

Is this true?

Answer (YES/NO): YES